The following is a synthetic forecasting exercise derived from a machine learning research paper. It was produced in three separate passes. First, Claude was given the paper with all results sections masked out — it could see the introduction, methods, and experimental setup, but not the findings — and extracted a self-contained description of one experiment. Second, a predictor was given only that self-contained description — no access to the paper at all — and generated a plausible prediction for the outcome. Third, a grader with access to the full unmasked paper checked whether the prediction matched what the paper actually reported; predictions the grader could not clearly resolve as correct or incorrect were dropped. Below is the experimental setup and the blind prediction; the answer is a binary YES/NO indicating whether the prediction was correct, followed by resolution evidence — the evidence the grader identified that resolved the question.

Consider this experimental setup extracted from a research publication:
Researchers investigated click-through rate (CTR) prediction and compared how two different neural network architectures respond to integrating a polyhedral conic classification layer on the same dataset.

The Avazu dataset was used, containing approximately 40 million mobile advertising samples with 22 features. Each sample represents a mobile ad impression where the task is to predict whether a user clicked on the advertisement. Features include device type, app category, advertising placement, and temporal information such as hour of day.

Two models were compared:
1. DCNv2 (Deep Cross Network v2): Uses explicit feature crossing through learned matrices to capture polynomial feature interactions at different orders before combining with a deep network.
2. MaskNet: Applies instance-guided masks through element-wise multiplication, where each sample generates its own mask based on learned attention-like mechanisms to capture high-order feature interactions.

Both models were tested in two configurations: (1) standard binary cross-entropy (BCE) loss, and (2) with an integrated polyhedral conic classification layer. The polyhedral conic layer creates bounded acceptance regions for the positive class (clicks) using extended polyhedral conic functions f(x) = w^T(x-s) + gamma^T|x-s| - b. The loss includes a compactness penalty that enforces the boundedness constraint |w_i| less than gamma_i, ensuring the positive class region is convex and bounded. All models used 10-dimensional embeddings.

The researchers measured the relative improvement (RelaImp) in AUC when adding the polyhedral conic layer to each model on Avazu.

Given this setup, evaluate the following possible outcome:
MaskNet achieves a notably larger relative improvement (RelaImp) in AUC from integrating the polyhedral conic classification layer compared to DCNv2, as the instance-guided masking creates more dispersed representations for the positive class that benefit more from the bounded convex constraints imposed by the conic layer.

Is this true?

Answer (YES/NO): NO